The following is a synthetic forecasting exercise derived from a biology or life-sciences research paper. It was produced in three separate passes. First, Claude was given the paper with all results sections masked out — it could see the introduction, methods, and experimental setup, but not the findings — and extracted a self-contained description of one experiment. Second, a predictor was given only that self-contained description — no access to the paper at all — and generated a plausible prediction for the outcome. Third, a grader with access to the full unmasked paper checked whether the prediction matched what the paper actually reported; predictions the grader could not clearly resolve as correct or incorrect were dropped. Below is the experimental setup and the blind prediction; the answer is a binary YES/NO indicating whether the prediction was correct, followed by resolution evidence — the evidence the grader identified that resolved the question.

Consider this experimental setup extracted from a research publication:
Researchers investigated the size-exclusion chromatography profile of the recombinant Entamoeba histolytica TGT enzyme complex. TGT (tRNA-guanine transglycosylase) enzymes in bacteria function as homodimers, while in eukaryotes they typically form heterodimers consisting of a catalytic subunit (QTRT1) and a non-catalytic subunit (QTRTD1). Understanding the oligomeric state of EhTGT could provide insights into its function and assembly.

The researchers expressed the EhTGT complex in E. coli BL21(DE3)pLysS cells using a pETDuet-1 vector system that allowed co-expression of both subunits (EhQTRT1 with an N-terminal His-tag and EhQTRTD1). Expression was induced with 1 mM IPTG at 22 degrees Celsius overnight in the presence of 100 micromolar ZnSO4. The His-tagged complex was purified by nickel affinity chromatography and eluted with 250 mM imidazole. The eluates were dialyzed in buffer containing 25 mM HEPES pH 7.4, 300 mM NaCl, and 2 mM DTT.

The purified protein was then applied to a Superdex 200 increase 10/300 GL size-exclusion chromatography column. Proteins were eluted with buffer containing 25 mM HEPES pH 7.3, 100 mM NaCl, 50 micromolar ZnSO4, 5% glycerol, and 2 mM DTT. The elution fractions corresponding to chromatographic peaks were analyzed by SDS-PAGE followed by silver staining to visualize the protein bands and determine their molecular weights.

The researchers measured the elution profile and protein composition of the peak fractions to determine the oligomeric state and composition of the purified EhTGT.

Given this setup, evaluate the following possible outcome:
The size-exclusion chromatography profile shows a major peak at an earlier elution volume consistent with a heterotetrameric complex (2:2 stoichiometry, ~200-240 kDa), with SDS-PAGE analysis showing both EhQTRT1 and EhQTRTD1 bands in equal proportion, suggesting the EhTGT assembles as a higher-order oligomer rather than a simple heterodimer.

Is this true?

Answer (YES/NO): NO